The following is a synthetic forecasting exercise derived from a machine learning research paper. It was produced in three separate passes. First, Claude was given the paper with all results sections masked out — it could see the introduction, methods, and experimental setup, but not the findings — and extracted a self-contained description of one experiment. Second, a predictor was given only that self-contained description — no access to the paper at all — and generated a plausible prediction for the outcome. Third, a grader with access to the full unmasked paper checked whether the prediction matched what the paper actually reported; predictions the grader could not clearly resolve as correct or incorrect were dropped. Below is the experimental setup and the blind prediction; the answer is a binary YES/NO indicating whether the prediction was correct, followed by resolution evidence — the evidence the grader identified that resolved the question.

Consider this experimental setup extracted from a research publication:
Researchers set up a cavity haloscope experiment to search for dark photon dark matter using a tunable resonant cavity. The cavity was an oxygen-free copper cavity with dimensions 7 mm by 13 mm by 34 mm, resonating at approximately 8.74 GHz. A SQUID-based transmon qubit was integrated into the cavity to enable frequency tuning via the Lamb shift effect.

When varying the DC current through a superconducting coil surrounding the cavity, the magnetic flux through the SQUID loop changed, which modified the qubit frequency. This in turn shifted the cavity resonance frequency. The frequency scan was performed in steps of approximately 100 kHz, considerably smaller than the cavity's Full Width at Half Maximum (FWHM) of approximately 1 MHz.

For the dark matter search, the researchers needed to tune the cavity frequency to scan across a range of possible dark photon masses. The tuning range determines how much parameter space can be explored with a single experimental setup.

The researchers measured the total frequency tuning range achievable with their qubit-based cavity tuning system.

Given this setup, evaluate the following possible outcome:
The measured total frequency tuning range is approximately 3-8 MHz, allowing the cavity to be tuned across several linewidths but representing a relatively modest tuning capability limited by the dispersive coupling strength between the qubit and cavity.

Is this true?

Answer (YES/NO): NO